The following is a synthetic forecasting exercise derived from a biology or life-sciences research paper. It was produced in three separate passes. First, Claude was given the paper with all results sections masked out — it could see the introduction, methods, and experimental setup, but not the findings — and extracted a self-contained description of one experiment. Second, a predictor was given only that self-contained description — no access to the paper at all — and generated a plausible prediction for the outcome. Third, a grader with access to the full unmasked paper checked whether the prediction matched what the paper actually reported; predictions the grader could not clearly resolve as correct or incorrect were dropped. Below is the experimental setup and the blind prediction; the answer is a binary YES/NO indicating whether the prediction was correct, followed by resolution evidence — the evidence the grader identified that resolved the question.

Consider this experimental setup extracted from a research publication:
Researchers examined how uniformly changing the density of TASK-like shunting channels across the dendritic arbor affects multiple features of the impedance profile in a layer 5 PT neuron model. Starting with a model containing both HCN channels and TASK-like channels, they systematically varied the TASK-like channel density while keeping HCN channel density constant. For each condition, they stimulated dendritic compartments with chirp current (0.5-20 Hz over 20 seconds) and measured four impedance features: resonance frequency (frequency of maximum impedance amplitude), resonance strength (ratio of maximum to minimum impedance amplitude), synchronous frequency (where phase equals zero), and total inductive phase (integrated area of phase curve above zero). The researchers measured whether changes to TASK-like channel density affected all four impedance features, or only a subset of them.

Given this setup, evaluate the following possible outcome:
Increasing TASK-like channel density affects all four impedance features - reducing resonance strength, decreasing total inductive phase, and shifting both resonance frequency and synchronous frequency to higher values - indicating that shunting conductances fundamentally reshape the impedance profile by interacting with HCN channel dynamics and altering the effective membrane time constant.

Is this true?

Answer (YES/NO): NO